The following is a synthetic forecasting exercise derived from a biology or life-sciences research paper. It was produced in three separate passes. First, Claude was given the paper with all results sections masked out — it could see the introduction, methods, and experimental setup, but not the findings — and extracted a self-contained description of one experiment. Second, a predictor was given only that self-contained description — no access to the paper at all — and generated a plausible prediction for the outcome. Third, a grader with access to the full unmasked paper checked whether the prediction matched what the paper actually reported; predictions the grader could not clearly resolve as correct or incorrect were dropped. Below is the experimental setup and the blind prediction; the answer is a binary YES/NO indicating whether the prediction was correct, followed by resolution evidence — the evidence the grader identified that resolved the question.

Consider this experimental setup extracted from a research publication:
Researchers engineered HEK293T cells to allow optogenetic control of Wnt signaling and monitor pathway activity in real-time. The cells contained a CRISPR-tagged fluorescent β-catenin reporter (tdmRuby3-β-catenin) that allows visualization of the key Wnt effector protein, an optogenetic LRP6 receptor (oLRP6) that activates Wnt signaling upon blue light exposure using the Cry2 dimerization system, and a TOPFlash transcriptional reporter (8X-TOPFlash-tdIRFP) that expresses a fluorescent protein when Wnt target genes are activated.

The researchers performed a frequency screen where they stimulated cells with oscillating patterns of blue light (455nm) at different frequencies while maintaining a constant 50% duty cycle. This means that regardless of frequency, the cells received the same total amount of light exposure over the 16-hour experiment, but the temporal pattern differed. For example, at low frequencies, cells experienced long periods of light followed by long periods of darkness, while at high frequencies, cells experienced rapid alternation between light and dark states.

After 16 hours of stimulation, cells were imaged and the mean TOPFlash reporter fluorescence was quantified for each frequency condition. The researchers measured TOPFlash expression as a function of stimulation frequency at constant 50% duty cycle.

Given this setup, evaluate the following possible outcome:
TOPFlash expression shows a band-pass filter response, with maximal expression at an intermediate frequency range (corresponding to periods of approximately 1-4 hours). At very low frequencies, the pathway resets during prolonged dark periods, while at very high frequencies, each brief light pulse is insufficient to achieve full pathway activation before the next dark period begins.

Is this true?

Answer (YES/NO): NO